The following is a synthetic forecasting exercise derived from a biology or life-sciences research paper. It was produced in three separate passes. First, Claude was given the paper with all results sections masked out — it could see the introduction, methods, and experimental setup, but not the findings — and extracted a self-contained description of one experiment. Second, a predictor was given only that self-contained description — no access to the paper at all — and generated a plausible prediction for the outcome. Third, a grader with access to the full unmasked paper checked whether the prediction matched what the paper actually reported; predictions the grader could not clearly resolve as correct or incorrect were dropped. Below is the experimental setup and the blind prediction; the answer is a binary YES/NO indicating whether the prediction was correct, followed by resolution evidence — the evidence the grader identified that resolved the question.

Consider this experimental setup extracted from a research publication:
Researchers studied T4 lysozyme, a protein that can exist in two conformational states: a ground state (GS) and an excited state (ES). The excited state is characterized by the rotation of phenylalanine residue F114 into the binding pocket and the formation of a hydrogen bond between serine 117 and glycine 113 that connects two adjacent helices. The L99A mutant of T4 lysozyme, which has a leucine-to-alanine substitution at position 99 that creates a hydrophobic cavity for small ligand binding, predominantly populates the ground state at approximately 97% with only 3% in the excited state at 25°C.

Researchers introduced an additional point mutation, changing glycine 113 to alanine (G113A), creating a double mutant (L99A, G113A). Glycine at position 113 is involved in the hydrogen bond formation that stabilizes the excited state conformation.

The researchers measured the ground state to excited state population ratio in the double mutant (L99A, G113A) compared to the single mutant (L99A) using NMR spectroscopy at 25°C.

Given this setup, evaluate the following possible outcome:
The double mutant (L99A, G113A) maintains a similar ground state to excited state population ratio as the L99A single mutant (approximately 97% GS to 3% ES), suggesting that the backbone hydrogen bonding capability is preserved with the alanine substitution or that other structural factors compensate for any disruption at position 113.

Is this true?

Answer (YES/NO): NO